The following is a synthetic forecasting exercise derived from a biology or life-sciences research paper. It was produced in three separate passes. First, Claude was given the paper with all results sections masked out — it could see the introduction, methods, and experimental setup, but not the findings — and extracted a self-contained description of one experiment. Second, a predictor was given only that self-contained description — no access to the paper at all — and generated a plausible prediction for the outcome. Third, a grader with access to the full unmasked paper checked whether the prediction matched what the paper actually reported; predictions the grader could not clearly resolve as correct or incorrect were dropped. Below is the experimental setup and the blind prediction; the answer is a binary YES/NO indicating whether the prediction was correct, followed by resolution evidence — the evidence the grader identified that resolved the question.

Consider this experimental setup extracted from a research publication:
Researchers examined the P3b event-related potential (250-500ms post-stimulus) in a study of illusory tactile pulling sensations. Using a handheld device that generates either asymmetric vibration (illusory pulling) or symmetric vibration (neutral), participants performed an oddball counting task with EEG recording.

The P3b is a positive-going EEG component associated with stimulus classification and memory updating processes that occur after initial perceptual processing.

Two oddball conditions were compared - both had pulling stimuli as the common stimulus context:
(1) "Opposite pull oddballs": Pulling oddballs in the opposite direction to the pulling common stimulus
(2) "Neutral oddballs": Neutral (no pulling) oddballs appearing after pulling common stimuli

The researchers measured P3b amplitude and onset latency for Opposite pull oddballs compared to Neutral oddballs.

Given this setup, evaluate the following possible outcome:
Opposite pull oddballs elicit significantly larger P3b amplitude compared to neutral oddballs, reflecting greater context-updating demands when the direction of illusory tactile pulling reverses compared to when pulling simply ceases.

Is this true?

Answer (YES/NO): NO